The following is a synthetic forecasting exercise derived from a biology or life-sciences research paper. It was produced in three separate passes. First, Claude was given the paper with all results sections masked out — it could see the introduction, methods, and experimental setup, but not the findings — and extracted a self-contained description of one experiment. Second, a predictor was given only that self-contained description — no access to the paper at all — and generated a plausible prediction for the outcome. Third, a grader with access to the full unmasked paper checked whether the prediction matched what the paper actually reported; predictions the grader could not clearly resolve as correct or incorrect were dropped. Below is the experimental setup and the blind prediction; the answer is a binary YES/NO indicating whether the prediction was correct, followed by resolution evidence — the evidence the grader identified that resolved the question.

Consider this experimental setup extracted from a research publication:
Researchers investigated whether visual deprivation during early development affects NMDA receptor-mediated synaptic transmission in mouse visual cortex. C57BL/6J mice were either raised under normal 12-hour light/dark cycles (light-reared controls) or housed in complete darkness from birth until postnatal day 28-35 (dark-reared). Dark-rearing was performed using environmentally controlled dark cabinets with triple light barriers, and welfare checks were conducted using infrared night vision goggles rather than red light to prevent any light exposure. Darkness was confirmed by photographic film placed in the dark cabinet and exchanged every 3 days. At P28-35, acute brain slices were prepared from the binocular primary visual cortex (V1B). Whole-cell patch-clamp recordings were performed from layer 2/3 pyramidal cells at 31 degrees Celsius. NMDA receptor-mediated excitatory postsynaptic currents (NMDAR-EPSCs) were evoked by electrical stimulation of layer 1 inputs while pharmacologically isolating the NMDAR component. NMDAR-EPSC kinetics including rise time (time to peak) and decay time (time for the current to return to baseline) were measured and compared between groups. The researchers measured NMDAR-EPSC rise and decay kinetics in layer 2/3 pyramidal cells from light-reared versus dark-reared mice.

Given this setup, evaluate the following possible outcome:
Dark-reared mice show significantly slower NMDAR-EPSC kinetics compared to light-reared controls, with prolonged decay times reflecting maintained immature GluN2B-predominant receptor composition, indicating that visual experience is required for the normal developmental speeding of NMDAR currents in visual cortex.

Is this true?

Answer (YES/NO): YES